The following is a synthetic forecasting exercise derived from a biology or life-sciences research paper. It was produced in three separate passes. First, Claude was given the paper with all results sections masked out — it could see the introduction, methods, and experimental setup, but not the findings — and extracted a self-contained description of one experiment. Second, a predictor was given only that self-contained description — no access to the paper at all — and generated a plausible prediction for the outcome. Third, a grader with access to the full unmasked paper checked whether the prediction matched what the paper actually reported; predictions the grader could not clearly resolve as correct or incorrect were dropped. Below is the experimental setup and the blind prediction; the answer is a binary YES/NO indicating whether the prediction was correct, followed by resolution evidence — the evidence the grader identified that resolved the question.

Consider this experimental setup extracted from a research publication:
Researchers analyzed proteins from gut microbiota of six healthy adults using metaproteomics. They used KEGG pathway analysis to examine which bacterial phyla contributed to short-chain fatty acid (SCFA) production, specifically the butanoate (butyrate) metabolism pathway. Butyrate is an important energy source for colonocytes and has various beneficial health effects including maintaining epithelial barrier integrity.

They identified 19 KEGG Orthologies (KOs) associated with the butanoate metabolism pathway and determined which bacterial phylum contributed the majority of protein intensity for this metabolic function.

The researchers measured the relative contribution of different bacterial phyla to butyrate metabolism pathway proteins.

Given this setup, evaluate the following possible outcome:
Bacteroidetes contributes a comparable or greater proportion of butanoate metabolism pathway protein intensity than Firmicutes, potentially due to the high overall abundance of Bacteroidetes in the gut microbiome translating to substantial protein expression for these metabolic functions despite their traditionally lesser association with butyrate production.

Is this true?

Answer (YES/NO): NO